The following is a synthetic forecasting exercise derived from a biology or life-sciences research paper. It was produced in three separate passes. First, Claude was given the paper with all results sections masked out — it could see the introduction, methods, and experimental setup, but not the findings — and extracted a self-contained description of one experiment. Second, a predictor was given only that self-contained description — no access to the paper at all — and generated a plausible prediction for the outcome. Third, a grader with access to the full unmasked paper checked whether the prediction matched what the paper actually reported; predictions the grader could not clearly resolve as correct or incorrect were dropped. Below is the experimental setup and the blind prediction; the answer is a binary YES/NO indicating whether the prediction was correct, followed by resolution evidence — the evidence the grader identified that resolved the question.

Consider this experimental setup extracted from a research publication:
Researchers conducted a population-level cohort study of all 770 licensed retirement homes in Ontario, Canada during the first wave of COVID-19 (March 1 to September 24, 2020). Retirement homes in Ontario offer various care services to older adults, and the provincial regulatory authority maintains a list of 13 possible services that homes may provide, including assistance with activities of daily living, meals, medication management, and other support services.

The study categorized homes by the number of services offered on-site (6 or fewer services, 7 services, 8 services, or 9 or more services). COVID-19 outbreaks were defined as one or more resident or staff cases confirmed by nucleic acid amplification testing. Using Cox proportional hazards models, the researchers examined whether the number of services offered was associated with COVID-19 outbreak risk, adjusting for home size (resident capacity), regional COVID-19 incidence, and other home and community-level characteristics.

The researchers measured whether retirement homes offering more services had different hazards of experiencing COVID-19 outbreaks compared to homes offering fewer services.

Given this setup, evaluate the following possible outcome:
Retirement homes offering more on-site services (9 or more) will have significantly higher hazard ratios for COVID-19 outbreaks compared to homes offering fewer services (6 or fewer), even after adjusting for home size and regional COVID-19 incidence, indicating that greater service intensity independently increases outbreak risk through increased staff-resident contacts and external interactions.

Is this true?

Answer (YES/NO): YES